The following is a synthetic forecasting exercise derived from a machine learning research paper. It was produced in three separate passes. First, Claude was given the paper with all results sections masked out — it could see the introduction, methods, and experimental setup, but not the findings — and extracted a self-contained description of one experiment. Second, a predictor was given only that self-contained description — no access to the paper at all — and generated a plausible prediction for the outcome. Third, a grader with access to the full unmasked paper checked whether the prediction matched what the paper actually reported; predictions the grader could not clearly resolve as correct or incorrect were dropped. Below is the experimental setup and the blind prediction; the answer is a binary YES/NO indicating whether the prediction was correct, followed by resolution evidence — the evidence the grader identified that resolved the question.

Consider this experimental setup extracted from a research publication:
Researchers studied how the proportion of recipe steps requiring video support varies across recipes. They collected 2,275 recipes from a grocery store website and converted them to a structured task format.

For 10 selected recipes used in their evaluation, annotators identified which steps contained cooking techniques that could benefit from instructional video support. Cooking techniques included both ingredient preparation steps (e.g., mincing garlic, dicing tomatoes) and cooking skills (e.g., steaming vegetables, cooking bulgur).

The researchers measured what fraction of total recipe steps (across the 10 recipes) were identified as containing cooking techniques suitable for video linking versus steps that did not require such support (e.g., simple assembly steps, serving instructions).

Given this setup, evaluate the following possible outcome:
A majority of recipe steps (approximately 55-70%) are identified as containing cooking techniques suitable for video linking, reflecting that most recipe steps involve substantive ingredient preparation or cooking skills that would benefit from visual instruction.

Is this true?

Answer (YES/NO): NO